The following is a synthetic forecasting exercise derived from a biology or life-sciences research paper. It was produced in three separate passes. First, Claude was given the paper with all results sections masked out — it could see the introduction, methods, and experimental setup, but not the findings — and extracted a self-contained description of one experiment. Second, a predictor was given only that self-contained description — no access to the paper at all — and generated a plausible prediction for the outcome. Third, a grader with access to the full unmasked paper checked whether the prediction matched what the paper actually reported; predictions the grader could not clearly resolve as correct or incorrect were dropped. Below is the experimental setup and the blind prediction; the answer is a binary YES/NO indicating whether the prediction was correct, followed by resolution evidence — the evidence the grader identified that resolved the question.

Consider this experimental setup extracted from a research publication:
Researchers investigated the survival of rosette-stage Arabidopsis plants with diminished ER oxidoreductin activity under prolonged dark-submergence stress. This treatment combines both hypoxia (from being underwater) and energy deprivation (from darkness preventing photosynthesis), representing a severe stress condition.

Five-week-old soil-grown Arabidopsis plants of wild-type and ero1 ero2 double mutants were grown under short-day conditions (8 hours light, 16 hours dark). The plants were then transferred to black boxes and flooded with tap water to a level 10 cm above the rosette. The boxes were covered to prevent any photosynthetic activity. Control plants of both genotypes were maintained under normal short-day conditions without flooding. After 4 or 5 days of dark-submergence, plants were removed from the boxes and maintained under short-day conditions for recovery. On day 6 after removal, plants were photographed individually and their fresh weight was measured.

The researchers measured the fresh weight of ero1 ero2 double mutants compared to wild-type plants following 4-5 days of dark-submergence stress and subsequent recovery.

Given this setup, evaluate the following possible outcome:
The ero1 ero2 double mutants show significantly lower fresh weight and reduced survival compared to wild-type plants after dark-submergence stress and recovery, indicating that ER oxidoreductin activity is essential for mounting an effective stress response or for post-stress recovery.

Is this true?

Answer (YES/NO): YES